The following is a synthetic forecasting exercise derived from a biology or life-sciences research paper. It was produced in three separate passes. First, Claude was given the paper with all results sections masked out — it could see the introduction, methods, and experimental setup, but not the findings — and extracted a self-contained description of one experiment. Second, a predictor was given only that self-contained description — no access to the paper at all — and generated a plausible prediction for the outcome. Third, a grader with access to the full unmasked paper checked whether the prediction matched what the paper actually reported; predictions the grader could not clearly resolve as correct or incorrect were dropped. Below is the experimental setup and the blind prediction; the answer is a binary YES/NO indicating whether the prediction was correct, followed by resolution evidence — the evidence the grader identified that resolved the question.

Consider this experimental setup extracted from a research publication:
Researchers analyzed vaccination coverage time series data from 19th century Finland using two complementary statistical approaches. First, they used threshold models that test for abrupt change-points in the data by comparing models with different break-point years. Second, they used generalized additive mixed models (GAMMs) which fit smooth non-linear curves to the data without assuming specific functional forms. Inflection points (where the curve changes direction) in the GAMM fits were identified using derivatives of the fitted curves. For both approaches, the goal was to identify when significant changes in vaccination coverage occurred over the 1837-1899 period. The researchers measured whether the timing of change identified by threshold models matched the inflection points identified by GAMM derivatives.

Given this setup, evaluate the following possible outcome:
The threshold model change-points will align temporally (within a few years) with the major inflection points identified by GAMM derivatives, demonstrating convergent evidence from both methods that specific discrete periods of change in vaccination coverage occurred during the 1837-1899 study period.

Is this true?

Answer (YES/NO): YES